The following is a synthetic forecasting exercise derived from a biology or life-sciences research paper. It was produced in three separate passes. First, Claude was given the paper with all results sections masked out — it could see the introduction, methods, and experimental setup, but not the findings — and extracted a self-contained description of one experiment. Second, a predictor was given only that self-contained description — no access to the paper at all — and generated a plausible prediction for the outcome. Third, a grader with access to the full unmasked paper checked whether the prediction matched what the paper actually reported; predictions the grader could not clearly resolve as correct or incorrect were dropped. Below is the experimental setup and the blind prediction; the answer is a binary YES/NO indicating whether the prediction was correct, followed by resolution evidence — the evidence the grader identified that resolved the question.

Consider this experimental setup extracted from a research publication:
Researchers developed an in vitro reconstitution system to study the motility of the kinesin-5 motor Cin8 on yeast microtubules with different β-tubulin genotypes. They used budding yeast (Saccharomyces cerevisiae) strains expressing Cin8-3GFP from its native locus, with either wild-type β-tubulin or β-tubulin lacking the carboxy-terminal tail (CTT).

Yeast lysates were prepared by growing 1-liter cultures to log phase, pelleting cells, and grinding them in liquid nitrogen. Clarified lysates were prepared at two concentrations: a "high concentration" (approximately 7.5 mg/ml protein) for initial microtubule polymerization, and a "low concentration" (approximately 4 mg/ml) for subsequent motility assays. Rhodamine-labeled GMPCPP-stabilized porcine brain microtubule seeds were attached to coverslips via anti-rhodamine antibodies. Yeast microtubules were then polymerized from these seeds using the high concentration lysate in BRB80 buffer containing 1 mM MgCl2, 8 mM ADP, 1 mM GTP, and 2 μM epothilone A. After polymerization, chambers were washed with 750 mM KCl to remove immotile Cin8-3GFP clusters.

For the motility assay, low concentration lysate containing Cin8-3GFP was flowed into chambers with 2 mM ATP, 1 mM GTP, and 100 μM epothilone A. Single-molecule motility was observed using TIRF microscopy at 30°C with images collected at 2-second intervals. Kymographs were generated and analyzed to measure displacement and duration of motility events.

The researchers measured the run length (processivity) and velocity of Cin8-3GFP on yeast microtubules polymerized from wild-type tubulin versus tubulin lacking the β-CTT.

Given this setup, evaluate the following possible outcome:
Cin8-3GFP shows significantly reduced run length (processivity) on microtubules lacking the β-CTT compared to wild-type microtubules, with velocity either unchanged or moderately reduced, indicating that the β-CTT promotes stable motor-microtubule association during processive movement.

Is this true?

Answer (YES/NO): YES